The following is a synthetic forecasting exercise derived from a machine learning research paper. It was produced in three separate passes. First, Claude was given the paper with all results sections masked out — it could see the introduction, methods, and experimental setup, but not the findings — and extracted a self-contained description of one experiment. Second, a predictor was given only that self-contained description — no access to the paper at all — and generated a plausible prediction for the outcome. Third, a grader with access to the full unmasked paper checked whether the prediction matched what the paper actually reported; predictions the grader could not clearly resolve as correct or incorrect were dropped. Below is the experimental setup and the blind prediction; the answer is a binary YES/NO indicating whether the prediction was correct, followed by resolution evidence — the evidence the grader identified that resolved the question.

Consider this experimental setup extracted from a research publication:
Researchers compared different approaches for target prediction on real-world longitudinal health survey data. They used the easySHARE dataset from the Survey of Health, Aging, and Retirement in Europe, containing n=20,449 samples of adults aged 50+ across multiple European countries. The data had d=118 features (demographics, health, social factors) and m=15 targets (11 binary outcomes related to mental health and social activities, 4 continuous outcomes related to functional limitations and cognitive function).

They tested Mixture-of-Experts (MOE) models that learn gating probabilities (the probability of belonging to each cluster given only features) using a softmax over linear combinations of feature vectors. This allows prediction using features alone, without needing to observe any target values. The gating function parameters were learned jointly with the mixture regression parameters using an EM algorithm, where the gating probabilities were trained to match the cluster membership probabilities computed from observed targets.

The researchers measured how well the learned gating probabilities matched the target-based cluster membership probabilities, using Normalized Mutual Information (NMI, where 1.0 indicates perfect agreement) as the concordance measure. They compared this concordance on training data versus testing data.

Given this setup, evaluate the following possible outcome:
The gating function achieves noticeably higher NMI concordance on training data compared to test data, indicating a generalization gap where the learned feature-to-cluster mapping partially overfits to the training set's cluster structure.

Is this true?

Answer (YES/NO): YES